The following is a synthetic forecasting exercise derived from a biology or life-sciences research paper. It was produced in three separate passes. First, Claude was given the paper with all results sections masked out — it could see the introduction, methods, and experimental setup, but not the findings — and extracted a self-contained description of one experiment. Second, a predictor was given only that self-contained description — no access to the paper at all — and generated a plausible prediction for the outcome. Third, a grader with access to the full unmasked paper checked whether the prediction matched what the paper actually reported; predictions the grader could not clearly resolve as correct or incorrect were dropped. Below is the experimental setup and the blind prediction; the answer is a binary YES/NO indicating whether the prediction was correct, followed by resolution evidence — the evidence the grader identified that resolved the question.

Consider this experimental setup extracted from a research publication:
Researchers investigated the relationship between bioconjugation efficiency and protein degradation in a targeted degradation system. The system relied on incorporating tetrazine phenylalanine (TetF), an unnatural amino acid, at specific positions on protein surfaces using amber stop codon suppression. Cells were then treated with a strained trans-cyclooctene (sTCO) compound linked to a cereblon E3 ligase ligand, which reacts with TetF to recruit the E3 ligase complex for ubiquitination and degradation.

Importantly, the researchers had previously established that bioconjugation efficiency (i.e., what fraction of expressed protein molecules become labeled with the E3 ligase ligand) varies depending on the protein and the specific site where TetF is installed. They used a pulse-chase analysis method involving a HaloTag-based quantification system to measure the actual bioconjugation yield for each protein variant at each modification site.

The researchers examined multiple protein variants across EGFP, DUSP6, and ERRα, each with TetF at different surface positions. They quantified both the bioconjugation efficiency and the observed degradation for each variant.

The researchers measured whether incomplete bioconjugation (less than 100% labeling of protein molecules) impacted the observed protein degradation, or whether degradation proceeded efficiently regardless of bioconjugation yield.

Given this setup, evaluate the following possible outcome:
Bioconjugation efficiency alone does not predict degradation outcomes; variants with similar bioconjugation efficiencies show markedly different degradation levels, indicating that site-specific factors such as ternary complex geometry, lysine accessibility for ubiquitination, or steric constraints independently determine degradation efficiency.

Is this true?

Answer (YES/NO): YES